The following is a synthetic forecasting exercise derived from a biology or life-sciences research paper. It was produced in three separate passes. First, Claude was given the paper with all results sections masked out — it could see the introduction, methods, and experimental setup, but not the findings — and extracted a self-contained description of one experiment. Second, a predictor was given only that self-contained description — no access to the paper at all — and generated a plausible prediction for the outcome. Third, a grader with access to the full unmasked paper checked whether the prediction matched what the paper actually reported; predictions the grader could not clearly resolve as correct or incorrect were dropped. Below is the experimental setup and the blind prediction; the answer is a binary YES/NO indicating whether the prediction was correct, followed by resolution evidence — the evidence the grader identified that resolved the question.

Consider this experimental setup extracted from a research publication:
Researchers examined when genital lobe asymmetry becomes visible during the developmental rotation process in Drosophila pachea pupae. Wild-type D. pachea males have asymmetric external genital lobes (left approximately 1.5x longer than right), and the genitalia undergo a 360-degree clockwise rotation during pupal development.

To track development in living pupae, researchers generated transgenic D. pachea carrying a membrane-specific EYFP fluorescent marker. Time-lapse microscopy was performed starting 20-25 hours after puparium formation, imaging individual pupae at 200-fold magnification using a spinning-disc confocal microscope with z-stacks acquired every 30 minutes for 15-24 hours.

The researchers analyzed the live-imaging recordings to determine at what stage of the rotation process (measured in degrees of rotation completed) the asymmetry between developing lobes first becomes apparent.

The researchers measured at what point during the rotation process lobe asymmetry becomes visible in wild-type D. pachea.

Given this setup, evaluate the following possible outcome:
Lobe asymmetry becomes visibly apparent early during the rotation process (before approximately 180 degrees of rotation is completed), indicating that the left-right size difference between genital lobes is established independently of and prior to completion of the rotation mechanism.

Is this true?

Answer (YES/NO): YES